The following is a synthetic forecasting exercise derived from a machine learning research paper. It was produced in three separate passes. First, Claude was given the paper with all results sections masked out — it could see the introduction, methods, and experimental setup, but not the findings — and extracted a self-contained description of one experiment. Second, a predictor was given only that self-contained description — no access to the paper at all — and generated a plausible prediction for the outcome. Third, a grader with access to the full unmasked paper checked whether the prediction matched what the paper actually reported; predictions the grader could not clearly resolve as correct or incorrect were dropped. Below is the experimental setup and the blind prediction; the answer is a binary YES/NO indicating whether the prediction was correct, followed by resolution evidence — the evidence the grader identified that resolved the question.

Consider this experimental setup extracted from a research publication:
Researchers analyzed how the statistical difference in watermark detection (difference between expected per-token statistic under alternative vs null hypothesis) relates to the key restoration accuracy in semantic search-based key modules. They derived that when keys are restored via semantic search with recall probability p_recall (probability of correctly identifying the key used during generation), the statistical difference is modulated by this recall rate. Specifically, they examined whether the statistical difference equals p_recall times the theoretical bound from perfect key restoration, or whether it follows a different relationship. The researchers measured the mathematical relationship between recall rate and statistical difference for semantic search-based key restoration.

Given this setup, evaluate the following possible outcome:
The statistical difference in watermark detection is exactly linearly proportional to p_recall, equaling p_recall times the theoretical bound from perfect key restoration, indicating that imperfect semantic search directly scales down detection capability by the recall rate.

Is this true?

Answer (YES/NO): YES